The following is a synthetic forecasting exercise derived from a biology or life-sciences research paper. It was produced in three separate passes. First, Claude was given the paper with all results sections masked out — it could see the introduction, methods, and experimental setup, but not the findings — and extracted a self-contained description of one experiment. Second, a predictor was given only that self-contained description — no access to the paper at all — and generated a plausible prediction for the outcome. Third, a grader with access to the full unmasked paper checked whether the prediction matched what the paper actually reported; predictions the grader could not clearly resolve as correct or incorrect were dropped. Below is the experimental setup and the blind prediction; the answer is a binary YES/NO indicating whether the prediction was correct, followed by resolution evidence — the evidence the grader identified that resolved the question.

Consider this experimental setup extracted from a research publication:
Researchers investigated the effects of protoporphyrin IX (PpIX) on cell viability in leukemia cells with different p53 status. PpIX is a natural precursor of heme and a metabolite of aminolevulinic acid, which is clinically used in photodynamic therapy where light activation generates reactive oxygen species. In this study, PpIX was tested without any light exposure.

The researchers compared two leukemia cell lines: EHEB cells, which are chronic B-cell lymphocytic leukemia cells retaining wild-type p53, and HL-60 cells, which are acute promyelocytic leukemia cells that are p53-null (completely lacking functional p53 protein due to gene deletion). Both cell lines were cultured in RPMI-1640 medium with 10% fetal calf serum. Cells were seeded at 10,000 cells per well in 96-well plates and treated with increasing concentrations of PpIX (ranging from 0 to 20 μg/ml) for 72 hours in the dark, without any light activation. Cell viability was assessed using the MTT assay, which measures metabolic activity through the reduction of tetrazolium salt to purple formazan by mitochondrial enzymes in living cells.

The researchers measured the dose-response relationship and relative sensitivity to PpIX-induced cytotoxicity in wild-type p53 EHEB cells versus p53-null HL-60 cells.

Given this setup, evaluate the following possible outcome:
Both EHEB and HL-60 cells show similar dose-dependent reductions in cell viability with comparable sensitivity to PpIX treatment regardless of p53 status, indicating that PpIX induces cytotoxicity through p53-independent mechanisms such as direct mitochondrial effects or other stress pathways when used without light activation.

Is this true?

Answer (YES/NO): YES